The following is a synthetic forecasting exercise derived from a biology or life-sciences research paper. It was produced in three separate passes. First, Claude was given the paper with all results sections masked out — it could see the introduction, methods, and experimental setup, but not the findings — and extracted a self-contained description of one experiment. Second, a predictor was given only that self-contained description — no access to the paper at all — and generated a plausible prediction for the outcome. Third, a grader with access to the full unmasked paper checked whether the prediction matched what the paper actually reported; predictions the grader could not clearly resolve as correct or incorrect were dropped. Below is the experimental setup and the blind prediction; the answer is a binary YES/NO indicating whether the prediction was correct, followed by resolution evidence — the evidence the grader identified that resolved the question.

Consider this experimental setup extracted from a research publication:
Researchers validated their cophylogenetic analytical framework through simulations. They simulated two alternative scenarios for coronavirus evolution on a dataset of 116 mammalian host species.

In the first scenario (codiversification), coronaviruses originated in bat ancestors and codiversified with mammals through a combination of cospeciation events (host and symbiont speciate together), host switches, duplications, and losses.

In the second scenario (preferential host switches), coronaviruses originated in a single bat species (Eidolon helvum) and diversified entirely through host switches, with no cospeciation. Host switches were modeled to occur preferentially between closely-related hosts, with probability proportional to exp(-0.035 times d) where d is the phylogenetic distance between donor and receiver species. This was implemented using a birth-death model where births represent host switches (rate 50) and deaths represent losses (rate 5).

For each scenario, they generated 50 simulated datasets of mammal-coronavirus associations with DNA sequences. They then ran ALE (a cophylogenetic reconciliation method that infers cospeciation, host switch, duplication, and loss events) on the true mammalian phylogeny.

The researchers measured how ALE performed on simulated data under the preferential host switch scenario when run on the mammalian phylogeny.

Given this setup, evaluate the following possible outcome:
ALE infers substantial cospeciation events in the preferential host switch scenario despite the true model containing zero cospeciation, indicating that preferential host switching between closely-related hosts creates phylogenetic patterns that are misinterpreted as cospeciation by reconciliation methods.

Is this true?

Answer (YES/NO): YES